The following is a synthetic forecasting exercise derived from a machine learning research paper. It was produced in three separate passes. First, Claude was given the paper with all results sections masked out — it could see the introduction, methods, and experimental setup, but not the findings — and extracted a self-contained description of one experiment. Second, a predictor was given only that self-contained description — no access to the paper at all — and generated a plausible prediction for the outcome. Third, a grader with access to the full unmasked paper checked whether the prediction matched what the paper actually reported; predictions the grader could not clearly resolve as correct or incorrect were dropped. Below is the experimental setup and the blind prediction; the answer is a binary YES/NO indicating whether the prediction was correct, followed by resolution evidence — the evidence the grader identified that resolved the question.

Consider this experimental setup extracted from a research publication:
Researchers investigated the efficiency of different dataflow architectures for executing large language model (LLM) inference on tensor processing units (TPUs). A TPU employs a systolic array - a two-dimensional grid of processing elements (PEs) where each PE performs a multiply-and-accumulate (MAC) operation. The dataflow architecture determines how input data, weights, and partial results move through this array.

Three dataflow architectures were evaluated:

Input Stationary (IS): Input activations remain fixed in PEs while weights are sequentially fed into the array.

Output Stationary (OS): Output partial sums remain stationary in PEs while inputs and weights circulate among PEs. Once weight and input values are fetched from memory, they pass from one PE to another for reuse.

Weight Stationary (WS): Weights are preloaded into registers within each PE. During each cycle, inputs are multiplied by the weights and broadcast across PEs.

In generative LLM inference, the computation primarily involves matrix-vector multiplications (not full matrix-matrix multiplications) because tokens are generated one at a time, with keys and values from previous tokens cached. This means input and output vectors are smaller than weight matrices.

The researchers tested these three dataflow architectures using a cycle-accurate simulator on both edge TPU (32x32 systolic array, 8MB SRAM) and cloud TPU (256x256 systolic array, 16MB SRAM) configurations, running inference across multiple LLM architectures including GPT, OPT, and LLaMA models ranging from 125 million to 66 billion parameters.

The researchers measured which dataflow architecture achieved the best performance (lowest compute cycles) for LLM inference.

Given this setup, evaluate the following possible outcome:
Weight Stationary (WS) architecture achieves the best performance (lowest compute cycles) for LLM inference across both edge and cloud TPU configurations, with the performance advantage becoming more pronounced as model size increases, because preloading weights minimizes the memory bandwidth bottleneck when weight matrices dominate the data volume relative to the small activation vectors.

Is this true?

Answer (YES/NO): NO